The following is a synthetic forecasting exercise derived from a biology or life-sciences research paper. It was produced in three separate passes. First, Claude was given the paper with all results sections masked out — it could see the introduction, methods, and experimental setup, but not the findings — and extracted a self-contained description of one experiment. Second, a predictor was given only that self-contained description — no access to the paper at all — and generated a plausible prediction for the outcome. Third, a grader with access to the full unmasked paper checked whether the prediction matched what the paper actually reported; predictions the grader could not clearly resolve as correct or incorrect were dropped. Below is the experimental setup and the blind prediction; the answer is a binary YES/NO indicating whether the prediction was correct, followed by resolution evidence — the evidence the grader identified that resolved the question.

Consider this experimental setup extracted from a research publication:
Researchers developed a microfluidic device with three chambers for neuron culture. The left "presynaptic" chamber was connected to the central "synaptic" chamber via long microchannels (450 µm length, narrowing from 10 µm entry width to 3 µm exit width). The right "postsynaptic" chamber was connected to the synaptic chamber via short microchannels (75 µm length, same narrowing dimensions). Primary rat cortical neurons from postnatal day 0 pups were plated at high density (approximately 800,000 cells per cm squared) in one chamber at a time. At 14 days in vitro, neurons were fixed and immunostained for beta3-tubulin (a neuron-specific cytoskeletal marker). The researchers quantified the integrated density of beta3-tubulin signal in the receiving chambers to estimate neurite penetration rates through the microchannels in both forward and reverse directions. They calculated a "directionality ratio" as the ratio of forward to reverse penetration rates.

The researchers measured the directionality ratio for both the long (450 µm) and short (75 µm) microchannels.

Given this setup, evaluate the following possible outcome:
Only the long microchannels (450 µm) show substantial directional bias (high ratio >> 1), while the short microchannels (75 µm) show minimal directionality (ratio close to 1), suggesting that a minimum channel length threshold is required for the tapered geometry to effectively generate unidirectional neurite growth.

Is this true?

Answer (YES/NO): NO